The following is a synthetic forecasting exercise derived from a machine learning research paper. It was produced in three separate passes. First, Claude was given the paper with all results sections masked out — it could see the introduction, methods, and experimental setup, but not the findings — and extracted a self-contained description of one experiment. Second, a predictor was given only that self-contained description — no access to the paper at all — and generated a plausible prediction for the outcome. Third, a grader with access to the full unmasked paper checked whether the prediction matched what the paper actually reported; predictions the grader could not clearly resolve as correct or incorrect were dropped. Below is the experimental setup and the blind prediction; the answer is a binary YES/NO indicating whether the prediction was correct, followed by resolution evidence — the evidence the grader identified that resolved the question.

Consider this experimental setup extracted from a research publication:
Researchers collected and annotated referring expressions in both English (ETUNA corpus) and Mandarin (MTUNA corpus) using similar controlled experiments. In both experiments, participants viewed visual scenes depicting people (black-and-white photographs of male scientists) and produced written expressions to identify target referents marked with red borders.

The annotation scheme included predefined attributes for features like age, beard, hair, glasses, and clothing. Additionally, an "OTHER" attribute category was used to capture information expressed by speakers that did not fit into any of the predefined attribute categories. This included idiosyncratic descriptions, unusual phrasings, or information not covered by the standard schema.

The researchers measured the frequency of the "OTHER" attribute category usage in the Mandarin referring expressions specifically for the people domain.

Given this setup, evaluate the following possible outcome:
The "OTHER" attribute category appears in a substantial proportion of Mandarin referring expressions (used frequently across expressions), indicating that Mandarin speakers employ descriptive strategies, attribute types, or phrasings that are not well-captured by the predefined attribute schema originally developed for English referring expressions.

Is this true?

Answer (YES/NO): YES